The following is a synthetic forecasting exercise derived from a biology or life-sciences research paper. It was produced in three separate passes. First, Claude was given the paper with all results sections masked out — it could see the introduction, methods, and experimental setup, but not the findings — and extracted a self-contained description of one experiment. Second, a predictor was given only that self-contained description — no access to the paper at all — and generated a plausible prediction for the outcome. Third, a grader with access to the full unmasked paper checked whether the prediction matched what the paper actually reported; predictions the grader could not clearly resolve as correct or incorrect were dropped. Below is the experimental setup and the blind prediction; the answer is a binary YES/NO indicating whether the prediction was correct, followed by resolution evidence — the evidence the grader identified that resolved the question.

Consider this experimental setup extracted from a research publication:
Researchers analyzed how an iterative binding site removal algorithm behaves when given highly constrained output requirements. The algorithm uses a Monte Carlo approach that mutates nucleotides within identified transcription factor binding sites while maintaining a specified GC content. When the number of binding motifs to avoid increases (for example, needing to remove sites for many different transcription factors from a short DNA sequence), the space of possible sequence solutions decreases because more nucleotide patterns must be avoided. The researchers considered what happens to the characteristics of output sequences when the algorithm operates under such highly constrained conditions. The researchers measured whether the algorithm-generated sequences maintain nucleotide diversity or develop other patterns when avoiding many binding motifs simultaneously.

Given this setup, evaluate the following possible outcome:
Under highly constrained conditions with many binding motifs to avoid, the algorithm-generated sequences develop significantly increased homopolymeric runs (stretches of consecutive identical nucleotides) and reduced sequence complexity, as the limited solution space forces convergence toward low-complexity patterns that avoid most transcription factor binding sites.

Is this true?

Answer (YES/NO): NO